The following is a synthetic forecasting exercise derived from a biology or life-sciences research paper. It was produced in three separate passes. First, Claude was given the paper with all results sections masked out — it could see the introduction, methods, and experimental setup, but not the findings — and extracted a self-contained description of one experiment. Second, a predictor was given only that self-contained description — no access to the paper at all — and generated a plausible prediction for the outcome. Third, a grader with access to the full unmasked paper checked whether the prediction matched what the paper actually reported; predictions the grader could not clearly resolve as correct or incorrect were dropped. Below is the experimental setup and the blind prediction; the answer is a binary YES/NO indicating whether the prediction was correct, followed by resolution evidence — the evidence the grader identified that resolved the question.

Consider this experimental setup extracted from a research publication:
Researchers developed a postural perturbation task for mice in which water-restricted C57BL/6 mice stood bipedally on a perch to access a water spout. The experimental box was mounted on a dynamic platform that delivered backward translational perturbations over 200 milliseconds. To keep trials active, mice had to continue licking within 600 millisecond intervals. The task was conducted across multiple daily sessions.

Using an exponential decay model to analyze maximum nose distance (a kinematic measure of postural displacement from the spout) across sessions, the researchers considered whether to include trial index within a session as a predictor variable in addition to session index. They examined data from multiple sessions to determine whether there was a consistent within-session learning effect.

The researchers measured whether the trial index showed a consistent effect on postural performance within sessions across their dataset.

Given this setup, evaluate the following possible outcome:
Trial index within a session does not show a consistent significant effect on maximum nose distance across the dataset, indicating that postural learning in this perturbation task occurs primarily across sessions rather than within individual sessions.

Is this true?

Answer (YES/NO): YES